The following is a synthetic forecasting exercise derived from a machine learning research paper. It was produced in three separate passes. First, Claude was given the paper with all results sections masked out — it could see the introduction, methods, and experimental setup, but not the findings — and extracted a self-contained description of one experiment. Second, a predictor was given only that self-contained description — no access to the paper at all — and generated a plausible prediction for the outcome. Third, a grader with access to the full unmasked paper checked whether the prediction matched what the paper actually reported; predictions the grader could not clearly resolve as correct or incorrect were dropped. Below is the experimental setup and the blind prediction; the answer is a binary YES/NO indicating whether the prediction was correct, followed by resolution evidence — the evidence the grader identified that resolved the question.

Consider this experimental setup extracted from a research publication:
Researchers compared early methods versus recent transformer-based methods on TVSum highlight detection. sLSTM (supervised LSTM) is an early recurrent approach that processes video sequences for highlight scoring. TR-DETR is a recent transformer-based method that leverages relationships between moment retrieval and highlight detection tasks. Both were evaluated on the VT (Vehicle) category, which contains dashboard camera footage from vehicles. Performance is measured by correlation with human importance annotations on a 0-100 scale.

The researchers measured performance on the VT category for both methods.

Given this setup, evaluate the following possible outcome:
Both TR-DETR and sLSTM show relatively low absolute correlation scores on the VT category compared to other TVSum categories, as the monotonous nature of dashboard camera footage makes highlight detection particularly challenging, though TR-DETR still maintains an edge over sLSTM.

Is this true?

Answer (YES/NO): NO